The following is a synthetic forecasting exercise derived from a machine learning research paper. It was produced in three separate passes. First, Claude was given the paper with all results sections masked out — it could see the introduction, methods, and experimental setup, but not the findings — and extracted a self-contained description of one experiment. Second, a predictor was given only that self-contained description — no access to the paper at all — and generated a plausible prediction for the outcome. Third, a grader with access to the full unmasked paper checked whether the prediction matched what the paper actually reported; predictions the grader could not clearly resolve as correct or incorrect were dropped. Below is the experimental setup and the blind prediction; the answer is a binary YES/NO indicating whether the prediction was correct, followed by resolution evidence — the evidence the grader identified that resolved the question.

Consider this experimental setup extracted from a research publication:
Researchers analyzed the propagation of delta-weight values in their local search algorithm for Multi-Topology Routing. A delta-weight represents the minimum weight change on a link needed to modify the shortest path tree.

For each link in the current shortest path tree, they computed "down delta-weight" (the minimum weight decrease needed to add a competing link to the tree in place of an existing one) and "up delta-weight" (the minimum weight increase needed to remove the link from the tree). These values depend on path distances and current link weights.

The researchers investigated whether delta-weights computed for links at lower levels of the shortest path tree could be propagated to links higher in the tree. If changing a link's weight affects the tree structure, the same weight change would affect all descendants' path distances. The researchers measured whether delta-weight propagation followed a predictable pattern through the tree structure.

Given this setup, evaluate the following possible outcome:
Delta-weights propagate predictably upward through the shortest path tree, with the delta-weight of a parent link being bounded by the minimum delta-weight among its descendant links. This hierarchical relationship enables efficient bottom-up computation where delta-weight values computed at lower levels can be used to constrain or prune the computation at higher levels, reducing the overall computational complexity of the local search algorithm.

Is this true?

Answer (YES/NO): NO